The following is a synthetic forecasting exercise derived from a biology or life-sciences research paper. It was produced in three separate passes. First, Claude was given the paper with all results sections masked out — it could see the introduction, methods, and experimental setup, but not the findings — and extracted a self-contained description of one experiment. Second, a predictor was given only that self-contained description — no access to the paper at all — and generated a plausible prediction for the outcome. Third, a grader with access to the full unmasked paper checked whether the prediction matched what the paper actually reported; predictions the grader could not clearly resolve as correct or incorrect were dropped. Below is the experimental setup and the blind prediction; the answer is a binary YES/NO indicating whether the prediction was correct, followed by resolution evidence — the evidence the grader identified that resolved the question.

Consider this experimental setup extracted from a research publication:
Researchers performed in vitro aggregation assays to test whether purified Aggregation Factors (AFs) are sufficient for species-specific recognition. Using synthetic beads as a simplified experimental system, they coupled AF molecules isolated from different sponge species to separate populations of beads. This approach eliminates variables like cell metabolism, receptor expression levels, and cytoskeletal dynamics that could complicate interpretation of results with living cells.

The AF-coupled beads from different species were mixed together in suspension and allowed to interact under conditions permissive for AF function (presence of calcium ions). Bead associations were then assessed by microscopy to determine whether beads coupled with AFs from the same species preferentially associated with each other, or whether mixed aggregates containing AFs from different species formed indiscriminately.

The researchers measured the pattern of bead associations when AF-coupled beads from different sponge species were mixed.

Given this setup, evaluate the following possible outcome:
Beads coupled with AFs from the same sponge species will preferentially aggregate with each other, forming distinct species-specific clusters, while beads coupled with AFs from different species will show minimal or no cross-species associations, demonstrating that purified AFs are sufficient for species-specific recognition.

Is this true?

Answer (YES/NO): YES